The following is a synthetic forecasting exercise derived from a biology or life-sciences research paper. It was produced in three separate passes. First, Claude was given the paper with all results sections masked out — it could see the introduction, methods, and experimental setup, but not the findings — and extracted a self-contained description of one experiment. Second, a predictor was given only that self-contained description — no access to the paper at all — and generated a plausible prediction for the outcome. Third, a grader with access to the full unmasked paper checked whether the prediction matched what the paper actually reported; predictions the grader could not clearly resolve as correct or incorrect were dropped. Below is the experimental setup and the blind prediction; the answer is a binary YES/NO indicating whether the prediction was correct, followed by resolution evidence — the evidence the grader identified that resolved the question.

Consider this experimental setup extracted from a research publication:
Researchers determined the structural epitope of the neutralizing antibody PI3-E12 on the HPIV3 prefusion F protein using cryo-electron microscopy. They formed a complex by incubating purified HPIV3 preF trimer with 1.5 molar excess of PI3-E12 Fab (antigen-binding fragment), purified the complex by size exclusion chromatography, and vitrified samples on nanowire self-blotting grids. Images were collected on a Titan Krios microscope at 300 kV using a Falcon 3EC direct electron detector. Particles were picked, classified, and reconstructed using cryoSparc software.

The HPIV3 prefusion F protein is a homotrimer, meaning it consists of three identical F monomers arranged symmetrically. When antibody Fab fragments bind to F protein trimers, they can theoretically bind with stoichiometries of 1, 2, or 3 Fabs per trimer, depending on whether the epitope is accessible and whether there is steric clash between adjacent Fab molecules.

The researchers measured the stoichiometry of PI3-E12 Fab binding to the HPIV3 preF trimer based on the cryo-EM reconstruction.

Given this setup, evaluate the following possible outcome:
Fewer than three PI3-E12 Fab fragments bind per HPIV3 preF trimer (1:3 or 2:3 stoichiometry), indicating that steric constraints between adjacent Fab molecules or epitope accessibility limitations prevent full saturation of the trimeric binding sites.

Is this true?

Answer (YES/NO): YES